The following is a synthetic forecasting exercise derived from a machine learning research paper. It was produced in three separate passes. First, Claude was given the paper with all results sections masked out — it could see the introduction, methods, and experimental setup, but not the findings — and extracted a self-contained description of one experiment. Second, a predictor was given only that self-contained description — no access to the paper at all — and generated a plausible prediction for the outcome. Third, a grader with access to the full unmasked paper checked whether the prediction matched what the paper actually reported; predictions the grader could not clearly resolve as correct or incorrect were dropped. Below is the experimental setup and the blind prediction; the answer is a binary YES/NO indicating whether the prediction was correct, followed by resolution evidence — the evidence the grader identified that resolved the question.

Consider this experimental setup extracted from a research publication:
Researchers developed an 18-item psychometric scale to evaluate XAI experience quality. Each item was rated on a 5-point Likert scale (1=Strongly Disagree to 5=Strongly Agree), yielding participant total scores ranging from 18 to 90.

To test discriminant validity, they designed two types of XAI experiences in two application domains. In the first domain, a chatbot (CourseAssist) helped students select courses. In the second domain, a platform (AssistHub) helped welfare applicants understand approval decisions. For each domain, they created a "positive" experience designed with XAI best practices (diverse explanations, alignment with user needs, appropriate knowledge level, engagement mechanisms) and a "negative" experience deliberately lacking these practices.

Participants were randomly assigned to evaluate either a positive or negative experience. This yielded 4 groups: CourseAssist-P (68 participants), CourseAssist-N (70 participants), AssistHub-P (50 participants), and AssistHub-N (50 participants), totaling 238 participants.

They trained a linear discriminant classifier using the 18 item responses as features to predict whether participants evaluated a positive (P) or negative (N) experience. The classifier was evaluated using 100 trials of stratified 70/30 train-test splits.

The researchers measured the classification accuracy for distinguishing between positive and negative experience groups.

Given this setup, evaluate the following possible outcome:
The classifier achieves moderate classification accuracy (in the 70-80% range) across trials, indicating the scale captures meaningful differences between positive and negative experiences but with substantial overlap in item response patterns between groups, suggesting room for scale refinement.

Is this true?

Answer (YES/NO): NO